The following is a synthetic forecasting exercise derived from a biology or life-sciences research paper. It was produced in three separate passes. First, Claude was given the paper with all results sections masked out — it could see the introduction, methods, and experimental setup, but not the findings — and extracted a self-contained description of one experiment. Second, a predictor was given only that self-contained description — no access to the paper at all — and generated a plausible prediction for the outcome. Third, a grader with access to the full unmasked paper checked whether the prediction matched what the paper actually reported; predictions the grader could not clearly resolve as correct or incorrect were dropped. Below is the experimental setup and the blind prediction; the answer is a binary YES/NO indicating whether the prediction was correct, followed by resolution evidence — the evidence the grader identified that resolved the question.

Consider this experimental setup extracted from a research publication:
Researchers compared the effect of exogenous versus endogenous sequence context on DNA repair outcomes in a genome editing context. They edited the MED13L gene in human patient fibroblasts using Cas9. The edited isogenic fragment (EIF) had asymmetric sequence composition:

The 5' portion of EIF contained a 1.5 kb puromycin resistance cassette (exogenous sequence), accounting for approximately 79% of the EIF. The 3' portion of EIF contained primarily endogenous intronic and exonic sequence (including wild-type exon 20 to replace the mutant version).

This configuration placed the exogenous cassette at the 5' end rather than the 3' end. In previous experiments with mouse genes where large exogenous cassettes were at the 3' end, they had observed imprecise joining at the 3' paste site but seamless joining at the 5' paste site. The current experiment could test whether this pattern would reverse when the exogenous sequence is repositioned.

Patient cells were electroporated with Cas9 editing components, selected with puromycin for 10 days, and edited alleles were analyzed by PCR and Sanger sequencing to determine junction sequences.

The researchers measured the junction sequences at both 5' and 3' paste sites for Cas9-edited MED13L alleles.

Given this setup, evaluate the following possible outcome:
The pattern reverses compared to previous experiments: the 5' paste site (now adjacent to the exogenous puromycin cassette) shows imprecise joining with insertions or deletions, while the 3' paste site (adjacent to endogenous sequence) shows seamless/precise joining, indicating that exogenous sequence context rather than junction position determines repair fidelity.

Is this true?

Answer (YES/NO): YES